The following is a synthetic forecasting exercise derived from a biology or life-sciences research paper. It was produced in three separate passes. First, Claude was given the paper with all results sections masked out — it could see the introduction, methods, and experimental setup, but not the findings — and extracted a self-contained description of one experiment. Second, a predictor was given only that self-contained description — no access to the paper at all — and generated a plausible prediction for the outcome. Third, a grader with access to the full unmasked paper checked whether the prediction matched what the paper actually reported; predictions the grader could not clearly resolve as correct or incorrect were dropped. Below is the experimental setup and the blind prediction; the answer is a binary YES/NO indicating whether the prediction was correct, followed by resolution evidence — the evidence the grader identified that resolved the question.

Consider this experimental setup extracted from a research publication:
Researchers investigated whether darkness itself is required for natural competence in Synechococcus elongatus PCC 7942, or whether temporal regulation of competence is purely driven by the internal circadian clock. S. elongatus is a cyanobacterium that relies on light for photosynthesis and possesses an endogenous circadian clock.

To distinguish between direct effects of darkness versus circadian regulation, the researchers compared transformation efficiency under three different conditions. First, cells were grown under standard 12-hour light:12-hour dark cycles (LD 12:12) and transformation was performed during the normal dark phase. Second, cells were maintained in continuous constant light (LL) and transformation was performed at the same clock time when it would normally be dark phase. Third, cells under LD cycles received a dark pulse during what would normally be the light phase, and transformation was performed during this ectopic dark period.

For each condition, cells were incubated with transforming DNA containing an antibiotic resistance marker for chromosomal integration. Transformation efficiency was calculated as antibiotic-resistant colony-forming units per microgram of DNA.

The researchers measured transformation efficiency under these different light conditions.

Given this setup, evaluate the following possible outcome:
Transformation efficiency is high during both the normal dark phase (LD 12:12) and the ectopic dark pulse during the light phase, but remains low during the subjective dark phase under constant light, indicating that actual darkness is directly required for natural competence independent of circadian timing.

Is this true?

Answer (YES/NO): NO